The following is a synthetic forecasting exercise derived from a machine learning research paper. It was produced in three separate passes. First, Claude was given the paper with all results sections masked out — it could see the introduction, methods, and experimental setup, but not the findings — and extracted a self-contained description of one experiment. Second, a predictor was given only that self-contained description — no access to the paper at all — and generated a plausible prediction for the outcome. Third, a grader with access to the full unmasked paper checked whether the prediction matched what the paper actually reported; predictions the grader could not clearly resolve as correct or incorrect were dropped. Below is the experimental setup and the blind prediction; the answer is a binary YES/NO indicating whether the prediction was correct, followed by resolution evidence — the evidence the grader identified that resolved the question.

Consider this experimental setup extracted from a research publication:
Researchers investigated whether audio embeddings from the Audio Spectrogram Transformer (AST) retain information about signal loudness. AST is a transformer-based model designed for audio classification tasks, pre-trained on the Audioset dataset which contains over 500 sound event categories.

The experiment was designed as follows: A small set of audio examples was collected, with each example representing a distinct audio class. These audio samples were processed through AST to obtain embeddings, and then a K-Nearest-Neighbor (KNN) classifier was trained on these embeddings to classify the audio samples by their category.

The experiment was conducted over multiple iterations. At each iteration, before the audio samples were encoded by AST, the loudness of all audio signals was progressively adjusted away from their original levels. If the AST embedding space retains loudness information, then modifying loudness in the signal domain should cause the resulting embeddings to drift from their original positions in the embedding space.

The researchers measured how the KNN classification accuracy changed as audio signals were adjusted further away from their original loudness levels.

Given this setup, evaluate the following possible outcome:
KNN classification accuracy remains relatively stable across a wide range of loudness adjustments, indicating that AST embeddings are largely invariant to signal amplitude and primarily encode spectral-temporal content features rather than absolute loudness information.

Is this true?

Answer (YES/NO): NO